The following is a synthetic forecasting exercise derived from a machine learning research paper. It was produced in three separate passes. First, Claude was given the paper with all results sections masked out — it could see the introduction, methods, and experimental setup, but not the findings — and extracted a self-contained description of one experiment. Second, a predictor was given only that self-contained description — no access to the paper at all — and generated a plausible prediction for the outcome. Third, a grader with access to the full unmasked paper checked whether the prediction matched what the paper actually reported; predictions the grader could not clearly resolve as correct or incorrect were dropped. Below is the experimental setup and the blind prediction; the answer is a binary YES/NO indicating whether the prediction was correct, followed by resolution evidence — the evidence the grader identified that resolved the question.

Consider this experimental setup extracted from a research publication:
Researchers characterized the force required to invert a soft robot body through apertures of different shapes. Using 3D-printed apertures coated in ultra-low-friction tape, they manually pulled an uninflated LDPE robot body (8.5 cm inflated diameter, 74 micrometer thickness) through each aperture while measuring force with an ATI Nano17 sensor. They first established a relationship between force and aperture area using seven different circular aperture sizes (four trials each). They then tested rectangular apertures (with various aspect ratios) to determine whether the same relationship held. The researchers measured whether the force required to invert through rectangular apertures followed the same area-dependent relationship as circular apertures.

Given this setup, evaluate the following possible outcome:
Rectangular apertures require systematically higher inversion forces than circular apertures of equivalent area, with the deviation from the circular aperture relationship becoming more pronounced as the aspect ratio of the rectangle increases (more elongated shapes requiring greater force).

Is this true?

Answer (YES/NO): NO